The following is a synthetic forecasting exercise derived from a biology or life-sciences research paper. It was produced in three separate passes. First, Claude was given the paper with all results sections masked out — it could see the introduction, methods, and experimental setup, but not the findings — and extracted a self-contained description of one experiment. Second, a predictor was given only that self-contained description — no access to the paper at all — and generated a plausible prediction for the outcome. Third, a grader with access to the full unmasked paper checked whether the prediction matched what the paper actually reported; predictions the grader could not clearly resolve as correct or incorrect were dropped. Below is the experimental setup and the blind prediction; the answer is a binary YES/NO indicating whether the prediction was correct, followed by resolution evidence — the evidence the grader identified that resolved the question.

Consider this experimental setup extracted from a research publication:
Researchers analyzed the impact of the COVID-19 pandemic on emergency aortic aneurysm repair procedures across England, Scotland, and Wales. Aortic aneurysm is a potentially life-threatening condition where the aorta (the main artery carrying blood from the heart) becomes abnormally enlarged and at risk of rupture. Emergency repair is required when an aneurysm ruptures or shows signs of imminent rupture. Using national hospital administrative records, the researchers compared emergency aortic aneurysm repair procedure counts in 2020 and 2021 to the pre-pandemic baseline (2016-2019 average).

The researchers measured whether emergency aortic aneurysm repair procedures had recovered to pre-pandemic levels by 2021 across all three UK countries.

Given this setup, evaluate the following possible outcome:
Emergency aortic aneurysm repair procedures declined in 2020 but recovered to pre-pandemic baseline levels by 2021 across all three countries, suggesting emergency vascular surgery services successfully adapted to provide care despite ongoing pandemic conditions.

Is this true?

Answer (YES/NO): NO